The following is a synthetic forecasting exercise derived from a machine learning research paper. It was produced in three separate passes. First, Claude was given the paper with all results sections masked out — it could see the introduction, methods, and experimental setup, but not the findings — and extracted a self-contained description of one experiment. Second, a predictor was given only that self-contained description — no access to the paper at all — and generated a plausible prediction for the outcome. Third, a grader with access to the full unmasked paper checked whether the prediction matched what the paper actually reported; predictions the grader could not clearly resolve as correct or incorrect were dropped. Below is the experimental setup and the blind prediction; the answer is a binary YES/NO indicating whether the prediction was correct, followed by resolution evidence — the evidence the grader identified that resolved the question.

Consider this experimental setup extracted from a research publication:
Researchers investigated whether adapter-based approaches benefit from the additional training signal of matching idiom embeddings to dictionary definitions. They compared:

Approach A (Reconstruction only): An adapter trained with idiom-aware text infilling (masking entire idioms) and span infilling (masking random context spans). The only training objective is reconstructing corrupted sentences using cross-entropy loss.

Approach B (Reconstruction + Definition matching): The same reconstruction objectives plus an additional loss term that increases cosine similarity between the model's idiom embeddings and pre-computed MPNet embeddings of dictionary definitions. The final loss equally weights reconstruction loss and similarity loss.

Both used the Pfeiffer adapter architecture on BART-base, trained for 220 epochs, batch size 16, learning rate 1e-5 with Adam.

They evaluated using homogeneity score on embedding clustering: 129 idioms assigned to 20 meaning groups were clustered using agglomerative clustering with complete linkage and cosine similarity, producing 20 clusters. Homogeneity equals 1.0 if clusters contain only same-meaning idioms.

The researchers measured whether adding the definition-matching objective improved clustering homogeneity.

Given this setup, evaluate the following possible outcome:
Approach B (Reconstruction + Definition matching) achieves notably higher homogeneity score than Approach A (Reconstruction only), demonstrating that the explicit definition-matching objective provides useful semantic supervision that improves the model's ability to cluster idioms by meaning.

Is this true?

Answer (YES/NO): YES